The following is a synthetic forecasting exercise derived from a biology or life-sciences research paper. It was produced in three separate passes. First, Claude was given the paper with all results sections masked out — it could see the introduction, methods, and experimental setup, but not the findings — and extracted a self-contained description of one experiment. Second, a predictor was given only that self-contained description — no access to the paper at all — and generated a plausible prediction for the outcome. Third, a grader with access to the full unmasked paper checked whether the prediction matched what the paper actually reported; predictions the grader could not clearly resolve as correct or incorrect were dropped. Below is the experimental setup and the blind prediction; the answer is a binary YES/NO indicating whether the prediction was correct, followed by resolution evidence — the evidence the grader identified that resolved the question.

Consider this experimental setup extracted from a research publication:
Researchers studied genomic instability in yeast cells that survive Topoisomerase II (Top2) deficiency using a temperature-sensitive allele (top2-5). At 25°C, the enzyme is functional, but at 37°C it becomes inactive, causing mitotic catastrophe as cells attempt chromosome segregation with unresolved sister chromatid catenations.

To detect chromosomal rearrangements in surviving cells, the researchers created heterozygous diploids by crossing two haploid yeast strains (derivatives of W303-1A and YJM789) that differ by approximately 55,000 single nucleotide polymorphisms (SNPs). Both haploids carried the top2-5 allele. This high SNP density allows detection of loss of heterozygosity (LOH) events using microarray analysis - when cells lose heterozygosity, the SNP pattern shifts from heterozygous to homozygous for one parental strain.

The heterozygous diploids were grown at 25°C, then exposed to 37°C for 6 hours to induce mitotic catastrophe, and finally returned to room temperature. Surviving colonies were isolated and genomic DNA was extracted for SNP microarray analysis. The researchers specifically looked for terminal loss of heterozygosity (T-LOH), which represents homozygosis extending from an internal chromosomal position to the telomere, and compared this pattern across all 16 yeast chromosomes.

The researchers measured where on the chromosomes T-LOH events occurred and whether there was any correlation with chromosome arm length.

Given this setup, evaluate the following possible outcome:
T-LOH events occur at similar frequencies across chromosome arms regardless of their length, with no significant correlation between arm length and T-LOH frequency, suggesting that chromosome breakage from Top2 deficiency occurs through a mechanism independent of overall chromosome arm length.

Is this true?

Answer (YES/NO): NO